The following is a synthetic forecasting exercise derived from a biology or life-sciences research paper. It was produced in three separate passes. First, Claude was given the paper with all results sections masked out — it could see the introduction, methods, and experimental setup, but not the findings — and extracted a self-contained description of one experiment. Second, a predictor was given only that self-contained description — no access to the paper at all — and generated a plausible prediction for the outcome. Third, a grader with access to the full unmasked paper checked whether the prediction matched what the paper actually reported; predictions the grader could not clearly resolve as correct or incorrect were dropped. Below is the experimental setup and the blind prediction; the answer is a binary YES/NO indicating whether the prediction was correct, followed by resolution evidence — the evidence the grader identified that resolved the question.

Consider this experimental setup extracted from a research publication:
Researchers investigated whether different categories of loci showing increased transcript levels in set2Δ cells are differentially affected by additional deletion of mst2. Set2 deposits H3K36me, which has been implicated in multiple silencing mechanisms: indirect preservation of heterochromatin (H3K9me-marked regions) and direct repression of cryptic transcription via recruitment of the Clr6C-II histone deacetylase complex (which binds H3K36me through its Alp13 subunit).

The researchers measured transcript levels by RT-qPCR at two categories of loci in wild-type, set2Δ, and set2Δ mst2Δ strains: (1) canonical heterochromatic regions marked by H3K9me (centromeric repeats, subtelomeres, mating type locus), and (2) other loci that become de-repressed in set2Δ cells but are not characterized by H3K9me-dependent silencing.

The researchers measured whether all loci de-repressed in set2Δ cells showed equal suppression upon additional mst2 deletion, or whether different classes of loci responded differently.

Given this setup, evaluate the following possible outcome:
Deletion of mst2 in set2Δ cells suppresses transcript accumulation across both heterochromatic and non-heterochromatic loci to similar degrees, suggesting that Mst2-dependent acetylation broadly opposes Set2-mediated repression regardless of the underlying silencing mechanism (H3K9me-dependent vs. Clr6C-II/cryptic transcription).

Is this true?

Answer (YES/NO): NO